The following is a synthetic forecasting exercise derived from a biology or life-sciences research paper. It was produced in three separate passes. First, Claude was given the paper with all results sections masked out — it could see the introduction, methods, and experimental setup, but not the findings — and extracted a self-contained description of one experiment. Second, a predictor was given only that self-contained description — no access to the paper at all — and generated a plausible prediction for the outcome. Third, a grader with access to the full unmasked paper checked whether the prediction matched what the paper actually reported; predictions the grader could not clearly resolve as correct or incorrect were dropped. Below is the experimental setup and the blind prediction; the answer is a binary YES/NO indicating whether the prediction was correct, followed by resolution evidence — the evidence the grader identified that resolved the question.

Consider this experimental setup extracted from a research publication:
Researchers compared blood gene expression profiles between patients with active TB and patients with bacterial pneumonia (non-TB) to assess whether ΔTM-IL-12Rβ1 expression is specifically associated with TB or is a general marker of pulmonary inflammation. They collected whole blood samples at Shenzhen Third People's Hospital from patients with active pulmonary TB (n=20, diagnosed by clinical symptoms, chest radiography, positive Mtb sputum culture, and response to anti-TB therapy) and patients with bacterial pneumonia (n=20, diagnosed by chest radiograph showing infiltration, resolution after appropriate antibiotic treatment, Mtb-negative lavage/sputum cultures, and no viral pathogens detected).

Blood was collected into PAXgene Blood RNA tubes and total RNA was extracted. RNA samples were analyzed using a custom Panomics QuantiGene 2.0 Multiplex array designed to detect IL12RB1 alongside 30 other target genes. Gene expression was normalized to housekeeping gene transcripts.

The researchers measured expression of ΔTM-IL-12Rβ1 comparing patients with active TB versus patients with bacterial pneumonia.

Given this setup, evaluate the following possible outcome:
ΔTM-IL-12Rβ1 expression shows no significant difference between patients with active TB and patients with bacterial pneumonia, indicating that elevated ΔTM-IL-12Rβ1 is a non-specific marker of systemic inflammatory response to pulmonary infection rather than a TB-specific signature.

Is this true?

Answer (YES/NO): NO